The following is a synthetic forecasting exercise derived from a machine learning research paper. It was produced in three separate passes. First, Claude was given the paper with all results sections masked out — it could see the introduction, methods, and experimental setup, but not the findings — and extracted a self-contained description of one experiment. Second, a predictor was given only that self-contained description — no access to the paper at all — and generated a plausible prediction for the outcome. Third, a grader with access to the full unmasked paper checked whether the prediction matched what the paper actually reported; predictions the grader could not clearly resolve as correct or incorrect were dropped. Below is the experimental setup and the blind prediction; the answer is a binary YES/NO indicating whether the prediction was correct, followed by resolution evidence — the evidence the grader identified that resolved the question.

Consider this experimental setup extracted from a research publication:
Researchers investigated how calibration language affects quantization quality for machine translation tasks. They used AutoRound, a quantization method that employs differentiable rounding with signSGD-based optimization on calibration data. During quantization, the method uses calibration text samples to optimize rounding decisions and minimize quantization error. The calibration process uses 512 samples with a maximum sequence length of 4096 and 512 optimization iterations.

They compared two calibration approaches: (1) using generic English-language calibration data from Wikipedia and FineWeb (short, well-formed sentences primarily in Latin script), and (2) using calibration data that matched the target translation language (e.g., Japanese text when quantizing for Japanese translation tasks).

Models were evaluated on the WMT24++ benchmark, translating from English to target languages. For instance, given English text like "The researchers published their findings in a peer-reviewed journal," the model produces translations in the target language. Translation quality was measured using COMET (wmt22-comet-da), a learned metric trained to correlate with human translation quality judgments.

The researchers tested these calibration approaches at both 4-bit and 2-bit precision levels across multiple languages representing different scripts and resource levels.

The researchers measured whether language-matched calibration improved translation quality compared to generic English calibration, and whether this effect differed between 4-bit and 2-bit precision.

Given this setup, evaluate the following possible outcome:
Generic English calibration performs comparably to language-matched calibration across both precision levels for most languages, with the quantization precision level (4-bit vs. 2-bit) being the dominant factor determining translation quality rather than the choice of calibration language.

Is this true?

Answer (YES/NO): NO